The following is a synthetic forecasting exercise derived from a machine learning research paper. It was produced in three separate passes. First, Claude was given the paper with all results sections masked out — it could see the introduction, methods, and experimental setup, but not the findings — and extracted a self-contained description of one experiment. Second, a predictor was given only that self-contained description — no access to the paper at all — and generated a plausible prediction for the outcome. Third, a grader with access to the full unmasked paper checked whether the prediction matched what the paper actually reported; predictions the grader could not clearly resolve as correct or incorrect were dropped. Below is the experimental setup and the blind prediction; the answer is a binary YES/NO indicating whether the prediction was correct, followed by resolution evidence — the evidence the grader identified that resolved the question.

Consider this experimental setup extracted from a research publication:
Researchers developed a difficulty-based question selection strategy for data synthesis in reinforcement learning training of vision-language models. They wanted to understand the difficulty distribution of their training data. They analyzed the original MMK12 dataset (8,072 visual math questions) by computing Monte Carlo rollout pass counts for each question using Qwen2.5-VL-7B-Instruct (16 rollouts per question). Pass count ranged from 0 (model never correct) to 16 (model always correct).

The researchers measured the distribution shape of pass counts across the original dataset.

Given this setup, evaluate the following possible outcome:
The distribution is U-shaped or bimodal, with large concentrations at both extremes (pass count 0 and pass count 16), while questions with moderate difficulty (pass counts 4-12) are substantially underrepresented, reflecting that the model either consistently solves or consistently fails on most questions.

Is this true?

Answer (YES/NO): YES